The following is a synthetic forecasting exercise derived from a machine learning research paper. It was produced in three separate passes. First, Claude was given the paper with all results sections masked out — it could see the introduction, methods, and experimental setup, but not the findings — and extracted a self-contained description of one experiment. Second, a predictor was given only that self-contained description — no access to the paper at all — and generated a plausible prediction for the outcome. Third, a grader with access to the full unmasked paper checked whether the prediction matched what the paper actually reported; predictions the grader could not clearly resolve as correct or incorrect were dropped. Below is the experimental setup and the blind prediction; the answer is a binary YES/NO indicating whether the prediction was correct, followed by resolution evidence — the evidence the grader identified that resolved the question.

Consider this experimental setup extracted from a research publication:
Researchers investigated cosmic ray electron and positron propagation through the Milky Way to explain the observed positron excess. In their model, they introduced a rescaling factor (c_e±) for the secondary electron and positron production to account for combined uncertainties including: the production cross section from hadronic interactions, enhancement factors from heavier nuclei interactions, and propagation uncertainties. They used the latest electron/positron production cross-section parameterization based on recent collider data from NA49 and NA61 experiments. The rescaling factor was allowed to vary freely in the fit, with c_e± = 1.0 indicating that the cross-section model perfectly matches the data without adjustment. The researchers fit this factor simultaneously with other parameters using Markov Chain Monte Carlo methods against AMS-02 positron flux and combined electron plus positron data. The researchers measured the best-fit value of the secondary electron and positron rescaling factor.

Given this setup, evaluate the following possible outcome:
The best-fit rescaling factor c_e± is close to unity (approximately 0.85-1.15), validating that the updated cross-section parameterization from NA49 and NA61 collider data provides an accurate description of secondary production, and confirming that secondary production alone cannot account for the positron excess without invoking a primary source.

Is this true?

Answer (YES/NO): NO